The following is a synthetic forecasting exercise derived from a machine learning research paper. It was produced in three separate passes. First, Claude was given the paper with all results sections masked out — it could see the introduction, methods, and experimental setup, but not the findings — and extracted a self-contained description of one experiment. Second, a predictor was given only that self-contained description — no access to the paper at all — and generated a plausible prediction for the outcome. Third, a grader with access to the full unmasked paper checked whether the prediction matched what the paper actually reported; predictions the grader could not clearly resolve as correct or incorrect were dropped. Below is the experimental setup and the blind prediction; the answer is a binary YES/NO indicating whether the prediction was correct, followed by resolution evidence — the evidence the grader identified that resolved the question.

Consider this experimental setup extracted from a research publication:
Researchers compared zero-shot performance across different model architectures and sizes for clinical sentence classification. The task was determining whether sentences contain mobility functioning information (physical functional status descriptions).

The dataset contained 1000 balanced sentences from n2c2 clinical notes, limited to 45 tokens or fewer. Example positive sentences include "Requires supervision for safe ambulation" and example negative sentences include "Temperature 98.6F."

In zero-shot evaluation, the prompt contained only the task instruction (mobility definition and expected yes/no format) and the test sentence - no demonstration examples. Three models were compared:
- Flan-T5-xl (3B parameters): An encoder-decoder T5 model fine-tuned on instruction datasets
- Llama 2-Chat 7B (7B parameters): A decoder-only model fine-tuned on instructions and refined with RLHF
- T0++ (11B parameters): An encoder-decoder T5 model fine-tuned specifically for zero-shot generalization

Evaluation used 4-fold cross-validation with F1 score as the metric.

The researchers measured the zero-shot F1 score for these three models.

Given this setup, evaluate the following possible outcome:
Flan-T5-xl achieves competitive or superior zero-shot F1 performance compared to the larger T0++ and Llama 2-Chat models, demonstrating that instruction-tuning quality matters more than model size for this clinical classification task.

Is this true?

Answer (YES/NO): YES